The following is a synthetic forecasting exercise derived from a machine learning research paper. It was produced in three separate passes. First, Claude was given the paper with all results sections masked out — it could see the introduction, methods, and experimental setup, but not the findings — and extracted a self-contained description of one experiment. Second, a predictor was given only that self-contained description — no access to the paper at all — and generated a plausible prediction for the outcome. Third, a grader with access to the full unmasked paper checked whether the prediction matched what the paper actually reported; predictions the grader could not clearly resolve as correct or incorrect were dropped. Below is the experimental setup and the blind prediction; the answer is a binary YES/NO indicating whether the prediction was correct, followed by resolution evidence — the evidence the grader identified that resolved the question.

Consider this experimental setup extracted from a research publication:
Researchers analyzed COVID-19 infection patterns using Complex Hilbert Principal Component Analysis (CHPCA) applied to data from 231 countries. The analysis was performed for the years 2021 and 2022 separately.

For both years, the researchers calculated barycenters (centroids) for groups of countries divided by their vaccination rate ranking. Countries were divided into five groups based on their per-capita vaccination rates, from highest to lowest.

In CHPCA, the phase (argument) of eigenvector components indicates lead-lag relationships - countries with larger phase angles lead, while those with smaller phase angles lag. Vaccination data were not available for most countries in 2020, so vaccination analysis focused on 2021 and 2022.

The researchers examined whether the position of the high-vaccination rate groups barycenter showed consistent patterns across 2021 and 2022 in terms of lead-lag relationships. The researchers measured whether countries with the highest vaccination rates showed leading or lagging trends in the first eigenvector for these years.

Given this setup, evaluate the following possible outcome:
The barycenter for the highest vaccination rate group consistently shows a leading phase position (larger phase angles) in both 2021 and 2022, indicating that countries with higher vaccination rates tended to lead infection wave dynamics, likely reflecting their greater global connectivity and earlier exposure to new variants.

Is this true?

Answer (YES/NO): NO